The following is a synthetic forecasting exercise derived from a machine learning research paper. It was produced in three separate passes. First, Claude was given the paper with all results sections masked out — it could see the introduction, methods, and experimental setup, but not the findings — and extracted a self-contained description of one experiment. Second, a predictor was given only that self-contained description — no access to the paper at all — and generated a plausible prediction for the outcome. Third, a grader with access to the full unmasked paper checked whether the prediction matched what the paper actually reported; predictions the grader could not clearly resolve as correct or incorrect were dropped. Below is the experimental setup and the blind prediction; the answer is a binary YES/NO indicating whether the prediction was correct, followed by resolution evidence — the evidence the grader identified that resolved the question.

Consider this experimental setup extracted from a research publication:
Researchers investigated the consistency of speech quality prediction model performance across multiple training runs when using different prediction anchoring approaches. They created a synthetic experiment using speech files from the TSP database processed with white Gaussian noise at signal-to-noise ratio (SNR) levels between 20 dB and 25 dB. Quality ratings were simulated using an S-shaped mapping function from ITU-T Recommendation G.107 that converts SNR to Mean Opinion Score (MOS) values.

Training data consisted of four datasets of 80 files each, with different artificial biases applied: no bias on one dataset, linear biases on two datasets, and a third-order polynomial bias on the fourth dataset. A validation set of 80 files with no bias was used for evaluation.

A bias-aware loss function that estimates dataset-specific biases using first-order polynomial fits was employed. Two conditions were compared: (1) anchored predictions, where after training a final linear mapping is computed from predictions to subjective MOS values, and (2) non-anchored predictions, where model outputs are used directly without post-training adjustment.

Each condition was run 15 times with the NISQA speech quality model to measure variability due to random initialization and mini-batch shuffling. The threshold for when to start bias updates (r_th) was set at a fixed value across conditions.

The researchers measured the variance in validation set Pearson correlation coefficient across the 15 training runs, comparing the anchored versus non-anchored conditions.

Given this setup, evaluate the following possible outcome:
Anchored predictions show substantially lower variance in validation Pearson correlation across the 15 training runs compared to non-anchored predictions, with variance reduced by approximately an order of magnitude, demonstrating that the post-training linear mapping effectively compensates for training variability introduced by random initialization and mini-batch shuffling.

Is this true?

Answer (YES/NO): NO